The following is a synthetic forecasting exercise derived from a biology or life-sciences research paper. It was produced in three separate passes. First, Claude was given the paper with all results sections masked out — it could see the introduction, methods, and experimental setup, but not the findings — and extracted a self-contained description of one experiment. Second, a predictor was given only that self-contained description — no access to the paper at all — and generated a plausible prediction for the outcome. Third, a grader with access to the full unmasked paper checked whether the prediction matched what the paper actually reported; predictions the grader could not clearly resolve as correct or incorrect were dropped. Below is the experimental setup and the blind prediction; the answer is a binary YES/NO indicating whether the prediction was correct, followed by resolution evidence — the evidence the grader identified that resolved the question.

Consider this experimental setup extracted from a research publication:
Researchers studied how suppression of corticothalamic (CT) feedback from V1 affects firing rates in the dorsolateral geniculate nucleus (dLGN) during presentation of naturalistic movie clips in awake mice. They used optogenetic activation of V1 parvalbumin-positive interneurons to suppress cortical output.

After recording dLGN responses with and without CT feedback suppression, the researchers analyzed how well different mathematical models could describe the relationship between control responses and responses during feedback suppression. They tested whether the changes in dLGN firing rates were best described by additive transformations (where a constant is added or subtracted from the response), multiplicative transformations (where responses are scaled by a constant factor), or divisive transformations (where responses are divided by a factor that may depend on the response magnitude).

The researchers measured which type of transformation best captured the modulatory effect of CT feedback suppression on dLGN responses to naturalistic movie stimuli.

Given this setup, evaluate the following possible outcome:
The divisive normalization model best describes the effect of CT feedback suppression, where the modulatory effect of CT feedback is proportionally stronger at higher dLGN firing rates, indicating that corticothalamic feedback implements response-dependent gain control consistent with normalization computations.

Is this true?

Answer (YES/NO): NO